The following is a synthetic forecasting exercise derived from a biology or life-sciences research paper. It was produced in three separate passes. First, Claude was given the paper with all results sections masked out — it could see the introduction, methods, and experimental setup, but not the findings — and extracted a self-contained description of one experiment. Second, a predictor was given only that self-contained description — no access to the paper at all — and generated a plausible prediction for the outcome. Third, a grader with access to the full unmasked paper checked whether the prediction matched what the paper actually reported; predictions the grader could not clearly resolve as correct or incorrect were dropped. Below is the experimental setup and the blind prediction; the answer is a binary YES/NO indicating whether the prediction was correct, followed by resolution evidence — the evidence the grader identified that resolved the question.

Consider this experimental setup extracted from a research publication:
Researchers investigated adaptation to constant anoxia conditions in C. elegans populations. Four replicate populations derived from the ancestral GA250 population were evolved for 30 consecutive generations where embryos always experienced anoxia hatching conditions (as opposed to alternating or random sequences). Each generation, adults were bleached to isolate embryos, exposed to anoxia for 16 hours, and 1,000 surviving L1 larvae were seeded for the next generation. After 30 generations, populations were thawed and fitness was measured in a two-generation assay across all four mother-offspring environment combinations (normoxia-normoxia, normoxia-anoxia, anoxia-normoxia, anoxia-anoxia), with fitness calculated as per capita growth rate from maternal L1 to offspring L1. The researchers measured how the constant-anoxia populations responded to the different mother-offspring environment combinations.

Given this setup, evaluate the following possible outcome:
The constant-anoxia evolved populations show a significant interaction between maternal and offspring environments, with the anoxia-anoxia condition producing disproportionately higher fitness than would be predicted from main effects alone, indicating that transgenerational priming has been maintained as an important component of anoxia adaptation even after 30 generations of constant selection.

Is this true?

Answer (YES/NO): NO